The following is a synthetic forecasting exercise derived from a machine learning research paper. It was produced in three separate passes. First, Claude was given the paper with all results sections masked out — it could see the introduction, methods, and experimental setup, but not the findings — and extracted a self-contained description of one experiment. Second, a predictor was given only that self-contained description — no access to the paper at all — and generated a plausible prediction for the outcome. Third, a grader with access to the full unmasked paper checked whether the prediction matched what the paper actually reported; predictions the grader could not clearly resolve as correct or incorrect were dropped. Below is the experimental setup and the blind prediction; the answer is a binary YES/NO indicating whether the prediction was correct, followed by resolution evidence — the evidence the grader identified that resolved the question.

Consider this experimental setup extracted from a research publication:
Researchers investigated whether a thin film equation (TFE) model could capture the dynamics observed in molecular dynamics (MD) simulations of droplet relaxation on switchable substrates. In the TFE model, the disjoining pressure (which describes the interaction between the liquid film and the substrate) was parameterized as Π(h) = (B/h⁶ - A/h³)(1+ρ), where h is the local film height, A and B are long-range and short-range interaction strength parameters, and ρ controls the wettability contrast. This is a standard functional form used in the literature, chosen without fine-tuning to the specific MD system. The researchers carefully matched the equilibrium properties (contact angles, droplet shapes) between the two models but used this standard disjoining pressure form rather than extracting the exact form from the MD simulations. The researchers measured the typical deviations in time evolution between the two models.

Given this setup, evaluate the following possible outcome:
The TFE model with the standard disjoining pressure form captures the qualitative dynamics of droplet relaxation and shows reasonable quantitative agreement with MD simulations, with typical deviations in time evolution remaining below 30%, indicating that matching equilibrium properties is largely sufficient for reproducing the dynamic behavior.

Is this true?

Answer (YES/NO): YES